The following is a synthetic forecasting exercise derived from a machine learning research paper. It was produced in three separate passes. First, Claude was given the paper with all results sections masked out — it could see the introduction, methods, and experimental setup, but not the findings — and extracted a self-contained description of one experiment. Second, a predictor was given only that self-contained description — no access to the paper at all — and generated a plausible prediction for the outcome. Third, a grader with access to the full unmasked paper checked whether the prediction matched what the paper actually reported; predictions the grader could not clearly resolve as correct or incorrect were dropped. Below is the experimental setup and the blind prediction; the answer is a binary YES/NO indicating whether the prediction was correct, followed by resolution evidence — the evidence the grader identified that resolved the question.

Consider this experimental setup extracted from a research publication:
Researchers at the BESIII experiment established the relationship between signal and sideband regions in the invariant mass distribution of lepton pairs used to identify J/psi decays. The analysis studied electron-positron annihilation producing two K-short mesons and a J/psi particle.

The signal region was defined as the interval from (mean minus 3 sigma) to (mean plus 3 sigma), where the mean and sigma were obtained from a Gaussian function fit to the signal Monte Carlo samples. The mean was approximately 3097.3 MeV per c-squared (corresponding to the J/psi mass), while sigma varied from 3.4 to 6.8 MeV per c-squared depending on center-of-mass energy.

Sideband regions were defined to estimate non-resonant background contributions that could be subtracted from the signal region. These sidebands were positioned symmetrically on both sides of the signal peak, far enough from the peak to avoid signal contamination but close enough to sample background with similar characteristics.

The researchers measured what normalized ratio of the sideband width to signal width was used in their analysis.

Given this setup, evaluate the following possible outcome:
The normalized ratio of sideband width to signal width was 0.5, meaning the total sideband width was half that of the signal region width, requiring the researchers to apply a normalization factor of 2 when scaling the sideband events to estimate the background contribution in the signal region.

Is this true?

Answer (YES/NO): NO